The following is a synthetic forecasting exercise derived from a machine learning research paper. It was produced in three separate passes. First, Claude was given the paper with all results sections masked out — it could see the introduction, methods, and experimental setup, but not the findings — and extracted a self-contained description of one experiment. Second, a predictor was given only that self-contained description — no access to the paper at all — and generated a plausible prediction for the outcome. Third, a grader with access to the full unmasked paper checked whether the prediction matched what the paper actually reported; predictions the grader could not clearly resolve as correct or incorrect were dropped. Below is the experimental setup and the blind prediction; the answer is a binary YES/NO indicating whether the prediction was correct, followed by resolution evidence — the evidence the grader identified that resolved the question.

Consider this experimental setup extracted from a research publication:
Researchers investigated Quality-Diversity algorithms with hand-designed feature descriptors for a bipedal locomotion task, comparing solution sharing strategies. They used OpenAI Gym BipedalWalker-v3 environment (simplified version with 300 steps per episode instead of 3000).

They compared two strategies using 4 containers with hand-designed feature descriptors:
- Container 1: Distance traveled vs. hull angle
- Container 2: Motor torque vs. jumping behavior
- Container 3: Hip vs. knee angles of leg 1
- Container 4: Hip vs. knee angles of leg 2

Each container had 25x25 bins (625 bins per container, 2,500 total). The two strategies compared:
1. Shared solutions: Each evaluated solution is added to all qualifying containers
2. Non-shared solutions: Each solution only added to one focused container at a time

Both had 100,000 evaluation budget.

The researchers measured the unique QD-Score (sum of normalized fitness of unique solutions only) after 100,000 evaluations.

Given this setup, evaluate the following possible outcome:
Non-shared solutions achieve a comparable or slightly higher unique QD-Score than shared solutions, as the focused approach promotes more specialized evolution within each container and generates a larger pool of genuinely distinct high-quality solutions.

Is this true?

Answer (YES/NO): NO